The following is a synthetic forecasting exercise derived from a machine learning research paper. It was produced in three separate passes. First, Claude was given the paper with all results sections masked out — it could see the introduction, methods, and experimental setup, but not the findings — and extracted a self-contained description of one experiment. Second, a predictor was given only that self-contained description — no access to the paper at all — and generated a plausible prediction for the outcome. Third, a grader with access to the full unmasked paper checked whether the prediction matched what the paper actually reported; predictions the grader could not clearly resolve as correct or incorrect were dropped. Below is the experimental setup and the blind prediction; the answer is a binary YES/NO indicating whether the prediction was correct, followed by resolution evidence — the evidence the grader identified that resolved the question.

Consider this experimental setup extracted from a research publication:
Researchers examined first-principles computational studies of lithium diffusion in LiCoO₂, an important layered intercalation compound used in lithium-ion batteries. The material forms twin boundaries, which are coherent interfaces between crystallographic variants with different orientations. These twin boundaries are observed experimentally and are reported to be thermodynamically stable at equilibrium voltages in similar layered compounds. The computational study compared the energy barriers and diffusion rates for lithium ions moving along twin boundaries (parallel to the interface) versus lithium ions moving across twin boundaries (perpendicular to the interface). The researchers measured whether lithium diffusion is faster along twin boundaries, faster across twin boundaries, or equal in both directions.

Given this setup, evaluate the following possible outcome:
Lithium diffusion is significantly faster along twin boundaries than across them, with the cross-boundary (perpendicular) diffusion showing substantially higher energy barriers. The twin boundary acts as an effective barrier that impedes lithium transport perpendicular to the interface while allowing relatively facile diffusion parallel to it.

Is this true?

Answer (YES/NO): YES